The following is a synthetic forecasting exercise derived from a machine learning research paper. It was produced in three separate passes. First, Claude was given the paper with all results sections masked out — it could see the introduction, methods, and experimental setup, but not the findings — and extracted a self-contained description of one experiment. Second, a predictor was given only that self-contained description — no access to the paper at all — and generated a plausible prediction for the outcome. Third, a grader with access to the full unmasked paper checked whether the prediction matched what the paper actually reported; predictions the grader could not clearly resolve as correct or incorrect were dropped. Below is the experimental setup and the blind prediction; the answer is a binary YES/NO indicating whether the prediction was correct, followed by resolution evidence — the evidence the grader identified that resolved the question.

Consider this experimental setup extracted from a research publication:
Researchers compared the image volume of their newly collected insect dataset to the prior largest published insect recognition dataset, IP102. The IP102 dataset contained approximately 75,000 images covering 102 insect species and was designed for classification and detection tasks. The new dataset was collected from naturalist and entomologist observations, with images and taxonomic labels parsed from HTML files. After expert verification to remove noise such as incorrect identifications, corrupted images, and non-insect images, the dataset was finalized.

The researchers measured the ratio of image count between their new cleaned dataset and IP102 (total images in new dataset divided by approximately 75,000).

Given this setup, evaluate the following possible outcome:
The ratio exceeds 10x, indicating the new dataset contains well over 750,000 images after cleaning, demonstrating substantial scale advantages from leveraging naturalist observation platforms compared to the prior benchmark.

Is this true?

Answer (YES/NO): YES